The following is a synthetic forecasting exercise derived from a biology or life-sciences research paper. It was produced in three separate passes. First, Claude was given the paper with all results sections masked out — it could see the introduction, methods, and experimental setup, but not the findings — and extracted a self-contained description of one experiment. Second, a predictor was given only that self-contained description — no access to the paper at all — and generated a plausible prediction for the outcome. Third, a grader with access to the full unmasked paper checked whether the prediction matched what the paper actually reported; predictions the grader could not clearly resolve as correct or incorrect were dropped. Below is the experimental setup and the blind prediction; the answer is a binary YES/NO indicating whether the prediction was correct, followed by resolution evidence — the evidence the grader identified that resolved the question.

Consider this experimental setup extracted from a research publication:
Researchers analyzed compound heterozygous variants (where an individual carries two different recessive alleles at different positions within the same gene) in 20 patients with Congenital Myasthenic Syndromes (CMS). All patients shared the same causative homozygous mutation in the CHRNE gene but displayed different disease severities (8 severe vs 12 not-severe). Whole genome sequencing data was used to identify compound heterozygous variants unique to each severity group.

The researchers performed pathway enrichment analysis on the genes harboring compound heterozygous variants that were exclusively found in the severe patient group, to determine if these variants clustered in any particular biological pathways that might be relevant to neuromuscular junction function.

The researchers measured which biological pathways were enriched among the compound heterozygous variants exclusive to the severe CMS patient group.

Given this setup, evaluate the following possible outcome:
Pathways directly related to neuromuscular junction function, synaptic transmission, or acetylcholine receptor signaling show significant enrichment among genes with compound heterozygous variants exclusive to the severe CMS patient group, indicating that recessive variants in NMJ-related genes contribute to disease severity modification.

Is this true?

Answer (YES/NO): NO